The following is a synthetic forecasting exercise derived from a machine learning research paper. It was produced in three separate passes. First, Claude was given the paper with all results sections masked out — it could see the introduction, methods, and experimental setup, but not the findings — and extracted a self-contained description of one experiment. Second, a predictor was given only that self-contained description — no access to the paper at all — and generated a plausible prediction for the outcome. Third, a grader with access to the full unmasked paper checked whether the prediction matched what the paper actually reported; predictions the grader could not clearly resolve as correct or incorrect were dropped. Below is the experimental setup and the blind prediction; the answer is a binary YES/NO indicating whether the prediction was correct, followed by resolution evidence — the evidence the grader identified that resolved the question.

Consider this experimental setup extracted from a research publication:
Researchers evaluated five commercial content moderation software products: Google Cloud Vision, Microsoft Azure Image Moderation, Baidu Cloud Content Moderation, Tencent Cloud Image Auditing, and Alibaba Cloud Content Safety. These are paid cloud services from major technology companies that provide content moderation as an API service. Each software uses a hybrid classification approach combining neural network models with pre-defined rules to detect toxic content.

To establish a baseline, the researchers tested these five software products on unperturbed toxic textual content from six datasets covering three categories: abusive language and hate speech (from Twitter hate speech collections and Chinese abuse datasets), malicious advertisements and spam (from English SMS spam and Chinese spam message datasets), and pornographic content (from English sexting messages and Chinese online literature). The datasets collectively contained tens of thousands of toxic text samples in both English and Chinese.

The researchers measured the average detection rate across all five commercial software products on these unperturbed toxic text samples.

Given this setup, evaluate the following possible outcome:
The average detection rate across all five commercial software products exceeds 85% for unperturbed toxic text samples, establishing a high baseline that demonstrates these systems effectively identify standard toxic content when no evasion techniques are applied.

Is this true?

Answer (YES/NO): YES